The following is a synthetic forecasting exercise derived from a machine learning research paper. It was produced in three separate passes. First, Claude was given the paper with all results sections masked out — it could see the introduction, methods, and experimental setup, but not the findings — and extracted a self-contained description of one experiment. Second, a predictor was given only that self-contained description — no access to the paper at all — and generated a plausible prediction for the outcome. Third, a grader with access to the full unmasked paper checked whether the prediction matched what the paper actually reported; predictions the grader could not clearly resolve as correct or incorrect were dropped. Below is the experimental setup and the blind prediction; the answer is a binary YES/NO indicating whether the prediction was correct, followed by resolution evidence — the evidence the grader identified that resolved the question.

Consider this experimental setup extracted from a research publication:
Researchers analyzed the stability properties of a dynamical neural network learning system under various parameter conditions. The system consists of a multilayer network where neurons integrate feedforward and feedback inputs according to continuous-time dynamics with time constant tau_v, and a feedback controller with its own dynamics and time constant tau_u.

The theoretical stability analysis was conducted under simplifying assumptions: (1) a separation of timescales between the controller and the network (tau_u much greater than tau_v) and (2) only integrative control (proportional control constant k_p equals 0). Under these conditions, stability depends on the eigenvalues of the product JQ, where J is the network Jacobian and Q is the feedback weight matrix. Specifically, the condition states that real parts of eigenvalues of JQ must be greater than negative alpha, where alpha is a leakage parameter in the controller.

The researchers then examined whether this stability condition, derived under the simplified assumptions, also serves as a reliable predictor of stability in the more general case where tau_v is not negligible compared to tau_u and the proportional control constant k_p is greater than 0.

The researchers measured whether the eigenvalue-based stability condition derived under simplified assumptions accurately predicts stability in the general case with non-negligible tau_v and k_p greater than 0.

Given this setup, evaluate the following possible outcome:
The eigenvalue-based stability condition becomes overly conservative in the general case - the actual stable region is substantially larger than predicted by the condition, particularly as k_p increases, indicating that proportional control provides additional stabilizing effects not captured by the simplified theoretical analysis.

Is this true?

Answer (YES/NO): NO